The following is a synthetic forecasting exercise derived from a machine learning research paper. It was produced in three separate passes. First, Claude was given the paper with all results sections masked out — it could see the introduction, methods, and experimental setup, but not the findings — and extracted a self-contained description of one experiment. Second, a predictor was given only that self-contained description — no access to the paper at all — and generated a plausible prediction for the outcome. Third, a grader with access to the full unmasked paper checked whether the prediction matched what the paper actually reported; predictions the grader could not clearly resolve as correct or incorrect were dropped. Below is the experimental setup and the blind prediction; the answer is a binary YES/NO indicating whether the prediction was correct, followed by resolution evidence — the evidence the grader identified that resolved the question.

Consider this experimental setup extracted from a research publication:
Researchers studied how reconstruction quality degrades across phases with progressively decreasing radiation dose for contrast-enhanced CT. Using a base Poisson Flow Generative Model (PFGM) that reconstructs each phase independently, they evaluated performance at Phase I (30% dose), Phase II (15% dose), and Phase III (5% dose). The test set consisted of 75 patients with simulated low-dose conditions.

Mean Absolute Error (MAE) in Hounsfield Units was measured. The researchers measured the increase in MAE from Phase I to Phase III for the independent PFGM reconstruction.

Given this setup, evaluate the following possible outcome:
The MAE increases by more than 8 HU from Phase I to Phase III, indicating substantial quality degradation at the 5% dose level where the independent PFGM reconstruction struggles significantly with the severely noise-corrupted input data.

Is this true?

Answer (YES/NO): YES